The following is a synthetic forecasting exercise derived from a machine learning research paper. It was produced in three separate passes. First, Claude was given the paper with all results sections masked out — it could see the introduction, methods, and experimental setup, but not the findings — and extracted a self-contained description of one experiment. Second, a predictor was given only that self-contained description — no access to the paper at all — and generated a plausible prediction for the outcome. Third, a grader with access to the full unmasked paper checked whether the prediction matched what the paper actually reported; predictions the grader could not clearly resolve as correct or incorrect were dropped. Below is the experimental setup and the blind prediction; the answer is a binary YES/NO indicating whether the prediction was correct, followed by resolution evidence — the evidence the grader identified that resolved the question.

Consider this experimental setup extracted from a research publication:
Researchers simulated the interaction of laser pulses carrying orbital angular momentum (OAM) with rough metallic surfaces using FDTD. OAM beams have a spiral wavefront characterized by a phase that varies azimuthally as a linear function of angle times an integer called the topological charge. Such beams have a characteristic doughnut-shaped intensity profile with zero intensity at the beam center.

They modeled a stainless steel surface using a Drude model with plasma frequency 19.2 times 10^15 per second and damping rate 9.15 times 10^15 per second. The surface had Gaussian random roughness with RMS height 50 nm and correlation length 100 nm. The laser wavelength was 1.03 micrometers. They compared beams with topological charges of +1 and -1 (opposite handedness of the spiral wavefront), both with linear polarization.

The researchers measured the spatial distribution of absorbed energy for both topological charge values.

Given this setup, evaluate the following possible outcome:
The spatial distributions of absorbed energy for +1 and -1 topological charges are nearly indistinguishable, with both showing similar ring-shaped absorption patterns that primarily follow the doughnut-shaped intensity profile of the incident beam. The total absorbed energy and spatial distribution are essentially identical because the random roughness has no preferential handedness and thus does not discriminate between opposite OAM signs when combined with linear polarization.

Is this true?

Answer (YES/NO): YES